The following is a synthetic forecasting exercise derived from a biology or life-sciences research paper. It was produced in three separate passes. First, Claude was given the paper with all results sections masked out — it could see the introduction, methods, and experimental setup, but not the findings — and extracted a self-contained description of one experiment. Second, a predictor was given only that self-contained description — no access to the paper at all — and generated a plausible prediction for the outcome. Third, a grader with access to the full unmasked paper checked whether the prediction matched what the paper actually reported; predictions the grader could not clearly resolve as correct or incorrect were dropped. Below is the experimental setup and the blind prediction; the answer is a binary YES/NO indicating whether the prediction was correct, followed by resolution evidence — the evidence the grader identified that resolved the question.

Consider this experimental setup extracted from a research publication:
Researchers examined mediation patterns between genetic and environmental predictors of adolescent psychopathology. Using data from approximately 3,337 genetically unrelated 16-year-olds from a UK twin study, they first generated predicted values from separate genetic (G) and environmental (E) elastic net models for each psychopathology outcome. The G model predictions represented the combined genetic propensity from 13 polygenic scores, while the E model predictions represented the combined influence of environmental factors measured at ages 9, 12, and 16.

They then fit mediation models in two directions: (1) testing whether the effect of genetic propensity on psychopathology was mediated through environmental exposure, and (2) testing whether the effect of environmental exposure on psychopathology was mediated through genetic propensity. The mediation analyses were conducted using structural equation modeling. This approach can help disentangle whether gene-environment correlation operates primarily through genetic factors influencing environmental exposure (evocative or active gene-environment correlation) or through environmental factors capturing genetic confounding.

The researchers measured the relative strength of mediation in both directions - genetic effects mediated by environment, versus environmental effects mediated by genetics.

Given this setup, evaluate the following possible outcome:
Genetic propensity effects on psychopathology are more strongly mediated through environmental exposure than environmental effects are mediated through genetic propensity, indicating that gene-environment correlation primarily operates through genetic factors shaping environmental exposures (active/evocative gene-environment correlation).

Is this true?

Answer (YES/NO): YES